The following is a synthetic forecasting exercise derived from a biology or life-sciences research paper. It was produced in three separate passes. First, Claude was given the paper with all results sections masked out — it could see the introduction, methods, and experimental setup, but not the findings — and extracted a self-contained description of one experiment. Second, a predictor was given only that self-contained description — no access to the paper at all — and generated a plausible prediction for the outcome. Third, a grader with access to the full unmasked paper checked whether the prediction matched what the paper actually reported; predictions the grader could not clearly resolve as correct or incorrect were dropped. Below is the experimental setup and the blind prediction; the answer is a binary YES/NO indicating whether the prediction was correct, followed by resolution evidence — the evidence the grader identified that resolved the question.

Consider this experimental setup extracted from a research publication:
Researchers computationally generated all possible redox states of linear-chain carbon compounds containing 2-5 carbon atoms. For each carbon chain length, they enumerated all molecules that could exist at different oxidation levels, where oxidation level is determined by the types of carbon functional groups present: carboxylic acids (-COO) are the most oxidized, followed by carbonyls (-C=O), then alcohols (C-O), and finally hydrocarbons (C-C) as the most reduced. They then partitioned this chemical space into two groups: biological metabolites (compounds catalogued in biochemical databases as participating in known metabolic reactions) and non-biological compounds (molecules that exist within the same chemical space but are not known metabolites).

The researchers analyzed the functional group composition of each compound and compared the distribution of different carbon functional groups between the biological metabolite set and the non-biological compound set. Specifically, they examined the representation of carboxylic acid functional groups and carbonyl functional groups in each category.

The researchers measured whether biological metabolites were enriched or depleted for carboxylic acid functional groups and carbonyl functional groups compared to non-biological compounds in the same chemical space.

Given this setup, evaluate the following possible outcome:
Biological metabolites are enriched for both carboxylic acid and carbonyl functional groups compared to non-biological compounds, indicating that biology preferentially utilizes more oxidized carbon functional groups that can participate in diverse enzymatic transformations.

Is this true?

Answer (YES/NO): NO